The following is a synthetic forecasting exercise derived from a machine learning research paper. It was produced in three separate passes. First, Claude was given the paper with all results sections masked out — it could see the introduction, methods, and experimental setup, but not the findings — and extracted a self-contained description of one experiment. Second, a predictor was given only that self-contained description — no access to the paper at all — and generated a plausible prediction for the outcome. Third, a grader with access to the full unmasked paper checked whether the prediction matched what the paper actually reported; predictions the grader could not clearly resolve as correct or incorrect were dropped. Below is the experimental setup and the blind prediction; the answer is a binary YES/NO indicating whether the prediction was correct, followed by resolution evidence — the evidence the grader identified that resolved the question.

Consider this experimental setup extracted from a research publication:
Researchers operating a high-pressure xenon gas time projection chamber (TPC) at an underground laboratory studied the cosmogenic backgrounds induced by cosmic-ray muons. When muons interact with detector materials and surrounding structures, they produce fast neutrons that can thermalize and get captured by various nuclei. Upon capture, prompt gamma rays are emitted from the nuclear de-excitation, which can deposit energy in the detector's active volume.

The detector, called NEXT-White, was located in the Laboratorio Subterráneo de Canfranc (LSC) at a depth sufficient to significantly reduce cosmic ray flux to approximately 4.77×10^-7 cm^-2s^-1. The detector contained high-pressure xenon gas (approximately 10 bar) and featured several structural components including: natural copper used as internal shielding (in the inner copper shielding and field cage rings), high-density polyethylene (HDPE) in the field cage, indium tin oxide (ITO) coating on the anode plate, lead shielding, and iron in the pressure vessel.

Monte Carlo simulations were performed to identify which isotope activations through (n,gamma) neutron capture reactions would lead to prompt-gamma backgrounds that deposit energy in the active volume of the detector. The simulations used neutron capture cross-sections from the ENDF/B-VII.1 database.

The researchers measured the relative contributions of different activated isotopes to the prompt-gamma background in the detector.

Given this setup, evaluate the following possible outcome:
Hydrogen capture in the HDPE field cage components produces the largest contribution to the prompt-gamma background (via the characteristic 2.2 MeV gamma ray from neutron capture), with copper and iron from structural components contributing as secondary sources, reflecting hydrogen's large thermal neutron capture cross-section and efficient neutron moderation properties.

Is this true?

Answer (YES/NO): NO